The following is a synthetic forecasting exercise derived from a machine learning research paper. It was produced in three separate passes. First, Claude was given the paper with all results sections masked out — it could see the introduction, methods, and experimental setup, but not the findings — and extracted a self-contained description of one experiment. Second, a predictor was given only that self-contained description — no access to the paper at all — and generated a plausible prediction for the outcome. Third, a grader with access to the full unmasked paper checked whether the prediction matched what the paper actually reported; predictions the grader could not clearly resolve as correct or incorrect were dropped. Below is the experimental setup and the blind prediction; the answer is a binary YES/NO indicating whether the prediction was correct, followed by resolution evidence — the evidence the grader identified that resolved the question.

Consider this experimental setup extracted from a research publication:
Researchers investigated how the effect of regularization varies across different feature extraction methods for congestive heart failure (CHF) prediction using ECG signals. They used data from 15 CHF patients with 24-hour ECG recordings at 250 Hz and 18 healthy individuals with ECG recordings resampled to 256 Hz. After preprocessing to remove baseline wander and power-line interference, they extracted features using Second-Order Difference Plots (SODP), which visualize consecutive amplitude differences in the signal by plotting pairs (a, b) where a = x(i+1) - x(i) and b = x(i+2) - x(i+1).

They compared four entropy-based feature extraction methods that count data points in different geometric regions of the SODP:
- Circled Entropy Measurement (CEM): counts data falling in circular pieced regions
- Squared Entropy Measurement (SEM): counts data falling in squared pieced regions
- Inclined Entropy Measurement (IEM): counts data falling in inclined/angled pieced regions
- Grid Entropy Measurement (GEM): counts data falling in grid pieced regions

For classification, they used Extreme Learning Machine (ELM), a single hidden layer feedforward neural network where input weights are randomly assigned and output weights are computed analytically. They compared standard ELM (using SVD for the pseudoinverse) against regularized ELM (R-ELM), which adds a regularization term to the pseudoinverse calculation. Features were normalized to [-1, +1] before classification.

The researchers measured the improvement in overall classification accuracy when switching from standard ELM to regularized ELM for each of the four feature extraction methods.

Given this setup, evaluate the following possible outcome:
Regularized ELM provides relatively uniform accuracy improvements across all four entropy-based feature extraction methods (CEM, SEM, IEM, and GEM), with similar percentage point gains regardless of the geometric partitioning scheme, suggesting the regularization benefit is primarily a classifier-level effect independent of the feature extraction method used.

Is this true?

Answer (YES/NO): NO